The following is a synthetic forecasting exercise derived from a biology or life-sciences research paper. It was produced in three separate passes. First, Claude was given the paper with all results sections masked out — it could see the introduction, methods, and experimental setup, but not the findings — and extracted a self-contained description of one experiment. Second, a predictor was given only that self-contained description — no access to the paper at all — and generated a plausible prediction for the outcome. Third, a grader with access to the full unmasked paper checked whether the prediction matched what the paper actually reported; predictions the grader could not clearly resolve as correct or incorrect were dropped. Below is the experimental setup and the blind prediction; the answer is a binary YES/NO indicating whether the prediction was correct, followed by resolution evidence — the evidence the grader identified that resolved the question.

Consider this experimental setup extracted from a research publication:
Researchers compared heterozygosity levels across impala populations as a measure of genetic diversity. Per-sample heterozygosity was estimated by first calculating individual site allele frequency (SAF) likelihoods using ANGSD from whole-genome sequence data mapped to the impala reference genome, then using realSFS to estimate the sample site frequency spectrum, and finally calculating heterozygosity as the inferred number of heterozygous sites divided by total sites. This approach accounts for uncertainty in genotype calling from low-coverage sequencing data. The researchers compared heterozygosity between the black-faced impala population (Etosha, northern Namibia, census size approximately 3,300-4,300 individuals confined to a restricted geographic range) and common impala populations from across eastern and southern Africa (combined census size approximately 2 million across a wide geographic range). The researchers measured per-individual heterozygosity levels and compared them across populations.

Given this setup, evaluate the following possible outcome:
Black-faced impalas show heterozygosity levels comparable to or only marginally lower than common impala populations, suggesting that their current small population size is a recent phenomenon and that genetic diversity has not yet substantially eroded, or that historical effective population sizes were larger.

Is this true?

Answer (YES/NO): YES